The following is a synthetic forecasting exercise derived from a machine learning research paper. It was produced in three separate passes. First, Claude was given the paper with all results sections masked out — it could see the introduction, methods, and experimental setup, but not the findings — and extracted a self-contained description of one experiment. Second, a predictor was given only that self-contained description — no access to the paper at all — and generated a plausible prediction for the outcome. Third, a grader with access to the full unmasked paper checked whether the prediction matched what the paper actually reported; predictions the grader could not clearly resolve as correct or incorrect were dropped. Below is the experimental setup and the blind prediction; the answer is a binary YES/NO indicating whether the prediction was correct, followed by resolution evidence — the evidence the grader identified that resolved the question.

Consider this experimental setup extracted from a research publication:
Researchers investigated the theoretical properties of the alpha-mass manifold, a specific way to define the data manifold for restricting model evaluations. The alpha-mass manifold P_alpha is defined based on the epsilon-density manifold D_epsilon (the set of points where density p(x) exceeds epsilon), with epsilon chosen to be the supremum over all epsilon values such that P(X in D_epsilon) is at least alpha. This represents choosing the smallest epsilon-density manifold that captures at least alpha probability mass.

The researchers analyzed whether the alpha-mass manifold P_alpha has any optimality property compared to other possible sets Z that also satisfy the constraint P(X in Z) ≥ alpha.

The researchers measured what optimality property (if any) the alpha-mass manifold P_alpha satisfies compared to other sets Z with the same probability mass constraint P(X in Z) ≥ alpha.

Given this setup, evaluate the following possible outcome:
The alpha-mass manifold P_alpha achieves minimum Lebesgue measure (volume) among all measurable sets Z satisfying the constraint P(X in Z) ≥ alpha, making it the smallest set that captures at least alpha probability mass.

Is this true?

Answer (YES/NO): YES